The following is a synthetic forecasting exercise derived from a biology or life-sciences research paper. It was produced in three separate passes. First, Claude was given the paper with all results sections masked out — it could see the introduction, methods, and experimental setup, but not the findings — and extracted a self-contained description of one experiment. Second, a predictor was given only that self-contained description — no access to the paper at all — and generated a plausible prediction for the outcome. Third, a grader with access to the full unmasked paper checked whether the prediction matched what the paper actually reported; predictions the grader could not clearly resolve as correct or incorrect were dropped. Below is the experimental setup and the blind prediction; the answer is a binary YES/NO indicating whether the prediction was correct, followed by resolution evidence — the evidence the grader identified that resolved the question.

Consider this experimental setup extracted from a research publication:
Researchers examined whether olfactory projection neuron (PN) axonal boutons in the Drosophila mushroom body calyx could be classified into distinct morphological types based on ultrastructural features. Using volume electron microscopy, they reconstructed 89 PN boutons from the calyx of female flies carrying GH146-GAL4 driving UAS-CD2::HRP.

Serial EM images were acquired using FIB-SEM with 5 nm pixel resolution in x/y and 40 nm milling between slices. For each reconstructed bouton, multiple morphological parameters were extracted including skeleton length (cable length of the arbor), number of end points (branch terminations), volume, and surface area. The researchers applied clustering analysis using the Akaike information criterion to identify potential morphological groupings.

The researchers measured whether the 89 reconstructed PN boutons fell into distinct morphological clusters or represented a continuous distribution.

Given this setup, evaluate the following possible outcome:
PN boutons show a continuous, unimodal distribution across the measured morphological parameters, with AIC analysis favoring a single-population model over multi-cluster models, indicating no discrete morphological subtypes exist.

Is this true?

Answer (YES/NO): NO